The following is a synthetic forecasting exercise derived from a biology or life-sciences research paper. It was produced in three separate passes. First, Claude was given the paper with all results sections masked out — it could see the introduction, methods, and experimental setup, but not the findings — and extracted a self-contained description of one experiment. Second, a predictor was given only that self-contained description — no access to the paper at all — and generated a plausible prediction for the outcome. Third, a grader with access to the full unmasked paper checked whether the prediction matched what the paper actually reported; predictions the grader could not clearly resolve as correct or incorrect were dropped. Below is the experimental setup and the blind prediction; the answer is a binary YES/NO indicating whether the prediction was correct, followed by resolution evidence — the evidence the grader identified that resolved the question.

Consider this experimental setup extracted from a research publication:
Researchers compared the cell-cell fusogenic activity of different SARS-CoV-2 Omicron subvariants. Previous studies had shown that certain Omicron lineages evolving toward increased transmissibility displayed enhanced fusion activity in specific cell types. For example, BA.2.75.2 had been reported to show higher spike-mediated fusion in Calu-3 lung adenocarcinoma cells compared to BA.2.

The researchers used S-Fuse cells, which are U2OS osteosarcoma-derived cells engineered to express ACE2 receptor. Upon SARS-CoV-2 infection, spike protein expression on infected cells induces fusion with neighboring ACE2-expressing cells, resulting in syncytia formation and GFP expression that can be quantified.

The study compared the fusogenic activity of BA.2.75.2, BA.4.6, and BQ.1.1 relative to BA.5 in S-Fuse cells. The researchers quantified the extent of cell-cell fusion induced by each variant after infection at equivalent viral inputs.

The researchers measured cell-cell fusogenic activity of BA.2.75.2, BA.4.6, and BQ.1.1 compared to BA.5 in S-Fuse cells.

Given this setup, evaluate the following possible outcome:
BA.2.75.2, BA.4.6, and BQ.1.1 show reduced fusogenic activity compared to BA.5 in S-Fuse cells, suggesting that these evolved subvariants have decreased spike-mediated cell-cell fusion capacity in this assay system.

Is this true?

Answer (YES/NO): NO